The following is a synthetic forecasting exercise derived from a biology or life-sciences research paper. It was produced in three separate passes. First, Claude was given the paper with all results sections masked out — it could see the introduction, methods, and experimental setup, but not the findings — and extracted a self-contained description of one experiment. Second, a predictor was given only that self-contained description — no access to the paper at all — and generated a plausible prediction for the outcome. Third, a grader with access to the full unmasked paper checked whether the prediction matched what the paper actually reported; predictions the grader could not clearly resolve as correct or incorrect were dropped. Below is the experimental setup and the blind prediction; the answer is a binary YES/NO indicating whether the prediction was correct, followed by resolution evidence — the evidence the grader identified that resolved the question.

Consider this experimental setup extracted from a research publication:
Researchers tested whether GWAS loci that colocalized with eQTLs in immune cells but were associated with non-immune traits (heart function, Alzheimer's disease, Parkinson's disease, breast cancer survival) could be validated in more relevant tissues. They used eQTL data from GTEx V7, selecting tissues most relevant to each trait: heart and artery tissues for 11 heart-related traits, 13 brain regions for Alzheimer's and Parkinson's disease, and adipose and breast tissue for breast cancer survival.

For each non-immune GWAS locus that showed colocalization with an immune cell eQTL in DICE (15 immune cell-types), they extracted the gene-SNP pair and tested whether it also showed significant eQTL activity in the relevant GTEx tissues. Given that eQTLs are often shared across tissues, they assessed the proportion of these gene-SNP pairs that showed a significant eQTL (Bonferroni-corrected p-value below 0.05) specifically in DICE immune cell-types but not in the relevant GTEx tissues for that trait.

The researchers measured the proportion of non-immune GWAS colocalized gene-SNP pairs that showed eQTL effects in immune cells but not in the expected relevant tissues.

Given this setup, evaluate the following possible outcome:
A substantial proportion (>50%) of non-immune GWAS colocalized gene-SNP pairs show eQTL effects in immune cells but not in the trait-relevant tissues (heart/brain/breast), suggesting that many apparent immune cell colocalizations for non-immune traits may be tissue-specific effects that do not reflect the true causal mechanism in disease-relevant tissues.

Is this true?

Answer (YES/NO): NO